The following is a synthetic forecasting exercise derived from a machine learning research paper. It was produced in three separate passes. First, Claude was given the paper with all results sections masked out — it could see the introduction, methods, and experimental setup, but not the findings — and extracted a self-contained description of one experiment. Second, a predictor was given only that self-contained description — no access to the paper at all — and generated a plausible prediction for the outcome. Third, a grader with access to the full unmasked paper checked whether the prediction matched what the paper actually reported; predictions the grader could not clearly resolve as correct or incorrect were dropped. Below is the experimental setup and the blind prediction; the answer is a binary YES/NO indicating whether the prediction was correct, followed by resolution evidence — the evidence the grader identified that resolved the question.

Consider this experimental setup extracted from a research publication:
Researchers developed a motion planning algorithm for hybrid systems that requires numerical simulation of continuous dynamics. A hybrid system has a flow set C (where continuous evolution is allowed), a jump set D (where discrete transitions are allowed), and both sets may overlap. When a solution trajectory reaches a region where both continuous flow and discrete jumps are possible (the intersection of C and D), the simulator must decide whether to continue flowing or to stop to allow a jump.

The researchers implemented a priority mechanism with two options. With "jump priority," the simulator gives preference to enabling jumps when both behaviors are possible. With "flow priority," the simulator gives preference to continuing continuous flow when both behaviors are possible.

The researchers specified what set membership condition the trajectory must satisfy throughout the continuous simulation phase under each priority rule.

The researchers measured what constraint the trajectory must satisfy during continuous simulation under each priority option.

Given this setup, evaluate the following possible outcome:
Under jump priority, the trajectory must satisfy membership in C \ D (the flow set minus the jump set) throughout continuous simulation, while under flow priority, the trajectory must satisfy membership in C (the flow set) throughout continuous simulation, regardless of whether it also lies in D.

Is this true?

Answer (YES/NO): YES